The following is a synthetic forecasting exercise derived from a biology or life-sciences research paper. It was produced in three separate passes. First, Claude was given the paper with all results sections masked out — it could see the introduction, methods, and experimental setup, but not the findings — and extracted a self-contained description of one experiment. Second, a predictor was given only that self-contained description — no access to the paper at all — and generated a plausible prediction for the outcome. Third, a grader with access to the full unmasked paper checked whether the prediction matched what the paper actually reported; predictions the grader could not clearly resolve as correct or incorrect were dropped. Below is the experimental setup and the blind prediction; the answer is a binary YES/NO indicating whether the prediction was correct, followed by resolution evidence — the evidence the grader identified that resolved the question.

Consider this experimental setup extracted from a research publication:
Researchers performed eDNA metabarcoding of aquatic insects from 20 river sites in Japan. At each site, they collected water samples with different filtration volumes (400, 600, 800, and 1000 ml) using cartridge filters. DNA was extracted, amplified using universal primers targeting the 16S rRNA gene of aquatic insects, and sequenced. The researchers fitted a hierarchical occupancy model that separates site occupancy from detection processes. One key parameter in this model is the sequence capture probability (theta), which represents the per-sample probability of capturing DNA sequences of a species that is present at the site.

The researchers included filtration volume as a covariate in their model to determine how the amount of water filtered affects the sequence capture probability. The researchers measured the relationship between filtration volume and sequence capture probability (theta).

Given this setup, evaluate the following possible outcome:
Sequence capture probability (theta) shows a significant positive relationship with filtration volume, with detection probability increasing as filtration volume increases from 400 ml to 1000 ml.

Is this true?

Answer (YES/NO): YES